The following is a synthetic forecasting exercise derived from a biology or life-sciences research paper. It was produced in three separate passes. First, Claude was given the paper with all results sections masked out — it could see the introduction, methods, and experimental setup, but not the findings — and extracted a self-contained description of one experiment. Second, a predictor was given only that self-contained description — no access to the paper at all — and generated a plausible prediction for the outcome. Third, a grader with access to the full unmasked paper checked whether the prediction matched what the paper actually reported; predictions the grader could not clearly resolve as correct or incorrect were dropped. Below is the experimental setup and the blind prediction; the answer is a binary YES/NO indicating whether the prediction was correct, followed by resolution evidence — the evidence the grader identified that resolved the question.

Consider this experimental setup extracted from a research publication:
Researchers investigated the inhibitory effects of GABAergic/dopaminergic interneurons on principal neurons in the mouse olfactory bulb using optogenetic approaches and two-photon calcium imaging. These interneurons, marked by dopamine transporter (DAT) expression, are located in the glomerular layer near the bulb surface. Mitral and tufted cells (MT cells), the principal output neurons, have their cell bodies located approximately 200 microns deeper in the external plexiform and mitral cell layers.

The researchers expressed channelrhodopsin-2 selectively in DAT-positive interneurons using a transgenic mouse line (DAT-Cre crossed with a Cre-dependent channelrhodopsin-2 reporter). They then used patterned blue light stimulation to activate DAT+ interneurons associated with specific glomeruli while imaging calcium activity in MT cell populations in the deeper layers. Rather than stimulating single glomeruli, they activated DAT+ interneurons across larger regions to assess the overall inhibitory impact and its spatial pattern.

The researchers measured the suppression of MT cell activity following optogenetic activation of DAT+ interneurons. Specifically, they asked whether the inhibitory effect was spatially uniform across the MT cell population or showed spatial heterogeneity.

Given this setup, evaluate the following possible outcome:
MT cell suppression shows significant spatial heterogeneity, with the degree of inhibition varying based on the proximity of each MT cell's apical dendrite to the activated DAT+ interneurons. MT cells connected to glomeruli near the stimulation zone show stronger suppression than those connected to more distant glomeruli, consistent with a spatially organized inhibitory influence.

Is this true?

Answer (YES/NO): NO